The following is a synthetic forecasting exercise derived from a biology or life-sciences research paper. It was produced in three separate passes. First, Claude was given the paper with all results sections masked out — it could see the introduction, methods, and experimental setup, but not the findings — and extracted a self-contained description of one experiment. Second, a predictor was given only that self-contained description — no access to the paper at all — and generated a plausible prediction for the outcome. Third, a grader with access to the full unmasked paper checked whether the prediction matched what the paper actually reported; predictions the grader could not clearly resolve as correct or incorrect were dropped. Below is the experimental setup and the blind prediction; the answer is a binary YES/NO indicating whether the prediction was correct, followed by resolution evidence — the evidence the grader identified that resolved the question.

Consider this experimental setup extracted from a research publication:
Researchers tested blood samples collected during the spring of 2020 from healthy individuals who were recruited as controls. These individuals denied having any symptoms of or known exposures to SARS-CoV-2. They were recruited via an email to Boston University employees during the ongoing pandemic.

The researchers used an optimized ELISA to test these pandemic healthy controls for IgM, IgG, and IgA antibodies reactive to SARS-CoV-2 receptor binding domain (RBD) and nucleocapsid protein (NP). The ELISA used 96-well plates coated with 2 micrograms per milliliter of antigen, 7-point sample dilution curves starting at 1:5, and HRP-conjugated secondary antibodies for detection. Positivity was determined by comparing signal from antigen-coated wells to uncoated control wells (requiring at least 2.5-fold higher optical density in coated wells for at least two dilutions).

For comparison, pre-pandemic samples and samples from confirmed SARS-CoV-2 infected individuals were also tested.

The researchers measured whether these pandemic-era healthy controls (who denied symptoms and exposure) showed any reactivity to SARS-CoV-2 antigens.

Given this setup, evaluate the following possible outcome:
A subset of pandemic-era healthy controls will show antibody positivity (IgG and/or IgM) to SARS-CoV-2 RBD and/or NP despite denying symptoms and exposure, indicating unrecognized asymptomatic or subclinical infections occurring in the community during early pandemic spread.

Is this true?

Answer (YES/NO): YES